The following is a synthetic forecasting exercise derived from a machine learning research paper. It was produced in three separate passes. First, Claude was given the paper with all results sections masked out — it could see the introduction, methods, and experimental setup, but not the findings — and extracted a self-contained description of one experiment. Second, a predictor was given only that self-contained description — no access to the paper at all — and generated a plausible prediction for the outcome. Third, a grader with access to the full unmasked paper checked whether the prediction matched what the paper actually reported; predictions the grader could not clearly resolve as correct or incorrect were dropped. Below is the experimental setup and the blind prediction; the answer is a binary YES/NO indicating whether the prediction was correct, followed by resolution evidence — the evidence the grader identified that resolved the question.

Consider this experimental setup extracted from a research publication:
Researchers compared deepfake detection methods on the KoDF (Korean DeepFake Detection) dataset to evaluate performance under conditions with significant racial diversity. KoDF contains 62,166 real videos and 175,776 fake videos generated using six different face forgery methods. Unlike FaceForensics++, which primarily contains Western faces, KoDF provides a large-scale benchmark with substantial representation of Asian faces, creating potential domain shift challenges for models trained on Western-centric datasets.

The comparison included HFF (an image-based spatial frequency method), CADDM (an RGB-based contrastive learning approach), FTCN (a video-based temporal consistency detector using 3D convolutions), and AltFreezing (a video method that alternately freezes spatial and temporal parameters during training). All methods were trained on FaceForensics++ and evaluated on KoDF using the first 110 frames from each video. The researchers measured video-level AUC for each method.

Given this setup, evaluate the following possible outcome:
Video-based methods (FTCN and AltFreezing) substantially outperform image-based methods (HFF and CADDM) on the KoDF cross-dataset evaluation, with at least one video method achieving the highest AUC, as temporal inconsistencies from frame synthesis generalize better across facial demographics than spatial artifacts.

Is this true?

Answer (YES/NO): YES